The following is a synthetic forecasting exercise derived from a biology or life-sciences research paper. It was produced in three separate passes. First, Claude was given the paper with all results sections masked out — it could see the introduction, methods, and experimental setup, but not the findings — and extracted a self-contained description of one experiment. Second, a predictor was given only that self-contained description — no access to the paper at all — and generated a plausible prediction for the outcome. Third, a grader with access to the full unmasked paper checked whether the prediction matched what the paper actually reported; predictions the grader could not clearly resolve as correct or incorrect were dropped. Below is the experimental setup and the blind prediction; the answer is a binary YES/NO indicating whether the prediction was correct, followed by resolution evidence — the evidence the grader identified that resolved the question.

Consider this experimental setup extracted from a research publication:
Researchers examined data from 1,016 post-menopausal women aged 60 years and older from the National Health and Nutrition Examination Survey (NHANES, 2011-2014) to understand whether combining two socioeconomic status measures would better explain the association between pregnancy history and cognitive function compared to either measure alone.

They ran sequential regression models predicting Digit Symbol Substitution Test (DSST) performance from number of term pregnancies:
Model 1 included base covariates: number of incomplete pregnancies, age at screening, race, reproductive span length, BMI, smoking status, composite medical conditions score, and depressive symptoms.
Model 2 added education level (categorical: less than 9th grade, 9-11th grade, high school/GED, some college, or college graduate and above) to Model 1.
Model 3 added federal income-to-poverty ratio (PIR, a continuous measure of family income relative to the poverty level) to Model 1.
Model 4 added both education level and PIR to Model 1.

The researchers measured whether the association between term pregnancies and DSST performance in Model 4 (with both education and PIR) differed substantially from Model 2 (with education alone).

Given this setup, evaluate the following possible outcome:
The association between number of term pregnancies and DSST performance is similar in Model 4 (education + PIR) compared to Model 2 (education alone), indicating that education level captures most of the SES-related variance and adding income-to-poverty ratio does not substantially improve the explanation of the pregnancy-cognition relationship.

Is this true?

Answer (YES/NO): NO